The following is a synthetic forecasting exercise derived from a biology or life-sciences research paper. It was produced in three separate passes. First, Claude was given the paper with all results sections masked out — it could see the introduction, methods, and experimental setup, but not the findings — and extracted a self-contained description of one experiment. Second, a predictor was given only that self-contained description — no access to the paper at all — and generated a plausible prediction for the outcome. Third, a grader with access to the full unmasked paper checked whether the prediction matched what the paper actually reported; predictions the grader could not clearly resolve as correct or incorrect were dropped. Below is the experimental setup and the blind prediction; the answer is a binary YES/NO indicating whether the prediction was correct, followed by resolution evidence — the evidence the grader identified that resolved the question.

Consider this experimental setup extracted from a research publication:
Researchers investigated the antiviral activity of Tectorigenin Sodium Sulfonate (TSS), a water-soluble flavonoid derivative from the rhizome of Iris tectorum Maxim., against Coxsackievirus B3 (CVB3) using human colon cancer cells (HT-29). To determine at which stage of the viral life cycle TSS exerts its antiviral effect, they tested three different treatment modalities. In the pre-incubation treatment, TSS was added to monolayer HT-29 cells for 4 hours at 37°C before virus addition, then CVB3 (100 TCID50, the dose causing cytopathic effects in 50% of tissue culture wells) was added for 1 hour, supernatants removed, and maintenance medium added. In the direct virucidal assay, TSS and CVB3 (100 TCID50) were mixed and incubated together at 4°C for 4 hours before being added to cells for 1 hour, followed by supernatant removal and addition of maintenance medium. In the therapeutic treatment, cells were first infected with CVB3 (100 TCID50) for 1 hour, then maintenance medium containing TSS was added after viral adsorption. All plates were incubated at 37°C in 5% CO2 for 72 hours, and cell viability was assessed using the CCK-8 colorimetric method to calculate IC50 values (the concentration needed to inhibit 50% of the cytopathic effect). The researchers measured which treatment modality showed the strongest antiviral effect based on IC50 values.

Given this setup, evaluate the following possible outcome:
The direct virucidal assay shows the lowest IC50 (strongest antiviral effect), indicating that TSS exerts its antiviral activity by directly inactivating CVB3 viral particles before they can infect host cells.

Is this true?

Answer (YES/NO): NO